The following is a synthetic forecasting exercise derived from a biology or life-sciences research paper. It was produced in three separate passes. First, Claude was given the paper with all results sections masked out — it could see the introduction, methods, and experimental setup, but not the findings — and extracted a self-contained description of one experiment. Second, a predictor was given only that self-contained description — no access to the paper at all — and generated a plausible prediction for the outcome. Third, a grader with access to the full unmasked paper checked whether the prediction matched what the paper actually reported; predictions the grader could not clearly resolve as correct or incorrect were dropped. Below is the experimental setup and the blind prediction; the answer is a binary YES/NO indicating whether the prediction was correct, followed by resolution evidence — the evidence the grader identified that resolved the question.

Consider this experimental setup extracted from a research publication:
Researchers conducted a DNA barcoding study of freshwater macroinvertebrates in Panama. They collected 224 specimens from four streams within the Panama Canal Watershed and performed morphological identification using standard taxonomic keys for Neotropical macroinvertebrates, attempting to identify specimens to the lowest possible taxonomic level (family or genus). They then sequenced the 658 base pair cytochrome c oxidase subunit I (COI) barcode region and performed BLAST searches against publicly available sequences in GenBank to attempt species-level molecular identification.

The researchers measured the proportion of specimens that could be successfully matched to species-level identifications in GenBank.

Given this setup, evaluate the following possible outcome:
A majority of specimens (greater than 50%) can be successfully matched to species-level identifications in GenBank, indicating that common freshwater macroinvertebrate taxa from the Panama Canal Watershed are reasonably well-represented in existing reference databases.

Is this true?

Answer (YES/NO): NO